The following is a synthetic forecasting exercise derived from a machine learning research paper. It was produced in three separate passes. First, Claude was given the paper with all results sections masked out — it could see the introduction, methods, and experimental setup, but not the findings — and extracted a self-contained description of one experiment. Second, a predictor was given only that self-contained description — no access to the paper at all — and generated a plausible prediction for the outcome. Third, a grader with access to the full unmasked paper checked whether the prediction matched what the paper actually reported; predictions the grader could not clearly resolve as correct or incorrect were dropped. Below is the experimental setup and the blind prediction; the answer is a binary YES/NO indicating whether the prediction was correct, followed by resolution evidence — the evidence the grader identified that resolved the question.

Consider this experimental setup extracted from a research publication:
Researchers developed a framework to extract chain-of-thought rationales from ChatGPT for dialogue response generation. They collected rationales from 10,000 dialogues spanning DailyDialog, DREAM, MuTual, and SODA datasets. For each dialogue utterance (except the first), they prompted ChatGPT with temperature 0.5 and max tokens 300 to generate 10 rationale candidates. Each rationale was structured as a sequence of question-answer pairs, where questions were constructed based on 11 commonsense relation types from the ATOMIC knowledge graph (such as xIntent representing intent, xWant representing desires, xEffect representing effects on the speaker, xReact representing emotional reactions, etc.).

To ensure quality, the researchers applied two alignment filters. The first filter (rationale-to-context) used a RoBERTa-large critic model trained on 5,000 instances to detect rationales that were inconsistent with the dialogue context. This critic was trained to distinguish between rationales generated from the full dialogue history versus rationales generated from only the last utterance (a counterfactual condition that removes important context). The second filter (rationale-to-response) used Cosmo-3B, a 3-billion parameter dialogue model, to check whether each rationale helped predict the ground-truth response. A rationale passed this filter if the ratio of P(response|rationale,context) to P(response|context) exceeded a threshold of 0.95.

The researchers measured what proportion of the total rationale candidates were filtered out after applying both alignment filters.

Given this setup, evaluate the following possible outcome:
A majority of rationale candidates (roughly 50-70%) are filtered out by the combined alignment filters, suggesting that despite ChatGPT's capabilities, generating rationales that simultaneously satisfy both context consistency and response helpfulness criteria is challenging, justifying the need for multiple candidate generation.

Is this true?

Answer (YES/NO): NO